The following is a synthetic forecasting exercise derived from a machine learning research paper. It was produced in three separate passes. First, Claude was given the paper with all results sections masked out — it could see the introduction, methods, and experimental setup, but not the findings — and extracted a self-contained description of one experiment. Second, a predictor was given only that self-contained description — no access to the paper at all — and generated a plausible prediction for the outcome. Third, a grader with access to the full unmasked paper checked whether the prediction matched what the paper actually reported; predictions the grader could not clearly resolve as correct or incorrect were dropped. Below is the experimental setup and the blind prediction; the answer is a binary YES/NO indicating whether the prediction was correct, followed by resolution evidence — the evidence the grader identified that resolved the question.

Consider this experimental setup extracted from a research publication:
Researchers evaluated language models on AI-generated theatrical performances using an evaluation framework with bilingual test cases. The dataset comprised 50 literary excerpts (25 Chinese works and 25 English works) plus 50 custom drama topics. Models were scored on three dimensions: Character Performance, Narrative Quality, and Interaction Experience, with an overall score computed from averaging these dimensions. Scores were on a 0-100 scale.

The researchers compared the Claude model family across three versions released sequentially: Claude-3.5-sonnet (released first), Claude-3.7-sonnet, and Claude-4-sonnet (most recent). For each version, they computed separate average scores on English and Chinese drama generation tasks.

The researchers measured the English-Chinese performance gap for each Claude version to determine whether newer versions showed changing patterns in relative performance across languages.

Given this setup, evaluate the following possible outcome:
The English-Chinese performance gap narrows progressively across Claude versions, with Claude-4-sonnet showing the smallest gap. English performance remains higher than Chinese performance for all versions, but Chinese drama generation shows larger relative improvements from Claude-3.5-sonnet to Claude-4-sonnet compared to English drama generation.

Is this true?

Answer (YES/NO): NO